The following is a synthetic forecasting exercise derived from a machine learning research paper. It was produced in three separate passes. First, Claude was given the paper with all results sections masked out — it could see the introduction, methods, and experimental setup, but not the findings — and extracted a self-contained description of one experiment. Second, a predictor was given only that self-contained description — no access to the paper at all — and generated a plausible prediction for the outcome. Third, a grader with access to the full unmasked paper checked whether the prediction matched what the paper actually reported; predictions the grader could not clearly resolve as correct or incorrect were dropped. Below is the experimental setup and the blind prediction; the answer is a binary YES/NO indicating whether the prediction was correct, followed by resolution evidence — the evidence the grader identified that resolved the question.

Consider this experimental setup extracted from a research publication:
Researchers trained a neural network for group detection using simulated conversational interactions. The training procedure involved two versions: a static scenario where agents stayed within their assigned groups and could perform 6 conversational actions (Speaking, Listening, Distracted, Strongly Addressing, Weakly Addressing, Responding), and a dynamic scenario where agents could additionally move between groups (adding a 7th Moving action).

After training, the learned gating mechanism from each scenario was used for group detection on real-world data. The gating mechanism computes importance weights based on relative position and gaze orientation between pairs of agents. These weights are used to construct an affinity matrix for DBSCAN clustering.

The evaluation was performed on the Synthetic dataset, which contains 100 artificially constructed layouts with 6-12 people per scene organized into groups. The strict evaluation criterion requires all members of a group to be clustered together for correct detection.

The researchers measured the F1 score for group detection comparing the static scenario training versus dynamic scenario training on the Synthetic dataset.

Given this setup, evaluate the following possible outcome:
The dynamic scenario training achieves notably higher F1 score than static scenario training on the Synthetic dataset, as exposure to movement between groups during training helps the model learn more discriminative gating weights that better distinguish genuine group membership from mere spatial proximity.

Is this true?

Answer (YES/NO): NO